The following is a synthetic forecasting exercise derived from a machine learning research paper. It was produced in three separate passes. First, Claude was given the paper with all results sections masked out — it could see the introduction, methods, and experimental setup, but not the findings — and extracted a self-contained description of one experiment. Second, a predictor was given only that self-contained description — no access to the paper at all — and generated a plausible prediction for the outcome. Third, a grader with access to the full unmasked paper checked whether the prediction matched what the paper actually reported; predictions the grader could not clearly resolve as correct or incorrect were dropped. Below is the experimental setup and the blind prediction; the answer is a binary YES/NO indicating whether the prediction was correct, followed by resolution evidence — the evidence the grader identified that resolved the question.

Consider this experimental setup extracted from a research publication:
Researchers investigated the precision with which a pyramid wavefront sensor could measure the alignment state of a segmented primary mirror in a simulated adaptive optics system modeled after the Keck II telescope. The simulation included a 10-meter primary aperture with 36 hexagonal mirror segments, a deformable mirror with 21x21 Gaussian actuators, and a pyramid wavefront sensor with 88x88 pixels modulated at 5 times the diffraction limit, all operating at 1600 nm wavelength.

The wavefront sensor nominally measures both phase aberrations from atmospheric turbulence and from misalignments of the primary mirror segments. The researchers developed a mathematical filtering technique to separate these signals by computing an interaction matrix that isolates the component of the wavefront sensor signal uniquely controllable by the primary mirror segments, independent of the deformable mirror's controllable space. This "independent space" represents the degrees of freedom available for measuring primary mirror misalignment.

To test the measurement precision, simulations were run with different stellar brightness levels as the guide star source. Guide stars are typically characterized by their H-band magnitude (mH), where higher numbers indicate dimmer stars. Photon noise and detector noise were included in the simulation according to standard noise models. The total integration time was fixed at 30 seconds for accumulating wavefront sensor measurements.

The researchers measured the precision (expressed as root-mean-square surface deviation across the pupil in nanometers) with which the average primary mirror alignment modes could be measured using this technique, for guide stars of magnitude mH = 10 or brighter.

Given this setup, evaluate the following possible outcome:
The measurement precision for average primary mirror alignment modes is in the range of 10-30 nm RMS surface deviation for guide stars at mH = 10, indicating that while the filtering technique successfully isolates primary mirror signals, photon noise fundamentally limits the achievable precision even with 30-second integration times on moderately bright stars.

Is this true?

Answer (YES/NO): YES